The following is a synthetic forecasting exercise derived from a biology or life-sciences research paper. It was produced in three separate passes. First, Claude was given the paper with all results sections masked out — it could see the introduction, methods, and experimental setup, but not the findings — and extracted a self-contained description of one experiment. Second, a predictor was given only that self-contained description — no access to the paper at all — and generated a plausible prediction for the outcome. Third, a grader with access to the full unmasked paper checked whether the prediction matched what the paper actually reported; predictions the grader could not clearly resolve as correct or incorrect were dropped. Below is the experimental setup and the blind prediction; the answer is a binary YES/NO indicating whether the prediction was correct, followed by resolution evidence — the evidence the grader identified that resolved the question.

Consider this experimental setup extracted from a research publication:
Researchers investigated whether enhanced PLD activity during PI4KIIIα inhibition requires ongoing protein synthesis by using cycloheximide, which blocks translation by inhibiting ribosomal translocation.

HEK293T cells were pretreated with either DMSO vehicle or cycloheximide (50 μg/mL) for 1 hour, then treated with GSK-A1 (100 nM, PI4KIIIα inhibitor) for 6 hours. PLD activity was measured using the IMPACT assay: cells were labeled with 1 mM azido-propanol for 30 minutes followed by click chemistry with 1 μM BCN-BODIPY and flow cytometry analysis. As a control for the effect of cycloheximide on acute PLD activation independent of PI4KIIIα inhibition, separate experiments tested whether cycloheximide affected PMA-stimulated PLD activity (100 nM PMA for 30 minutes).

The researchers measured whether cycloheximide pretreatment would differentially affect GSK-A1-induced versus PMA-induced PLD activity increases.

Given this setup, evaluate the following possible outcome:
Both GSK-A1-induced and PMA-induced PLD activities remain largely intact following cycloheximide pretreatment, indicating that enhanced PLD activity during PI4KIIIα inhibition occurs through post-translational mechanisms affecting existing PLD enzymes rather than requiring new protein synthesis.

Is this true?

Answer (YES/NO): NO